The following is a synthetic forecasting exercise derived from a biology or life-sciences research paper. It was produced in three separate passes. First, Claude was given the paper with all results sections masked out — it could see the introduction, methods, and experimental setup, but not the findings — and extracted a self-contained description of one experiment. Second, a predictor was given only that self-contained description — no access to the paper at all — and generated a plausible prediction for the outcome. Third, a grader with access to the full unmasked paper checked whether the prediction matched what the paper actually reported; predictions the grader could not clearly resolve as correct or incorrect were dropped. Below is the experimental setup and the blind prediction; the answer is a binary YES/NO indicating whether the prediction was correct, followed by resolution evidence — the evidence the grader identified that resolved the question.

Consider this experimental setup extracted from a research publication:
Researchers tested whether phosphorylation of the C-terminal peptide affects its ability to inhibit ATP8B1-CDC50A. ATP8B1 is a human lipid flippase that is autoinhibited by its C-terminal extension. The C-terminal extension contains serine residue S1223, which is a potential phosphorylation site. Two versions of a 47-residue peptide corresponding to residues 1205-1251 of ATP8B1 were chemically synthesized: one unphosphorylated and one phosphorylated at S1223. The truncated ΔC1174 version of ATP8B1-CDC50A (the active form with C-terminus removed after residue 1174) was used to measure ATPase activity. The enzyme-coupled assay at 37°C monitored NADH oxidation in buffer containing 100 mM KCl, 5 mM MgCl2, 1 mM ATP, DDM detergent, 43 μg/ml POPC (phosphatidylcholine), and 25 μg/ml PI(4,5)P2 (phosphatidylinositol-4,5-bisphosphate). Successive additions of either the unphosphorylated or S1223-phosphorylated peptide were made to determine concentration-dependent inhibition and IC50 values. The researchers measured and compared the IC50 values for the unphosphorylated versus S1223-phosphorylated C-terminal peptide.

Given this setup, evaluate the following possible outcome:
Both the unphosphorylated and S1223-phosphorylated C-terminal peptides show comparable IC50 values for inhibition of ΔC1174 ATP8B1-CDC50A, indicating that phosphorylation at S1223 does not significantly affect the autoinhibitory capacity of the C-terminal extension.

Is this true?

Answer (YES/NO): NO